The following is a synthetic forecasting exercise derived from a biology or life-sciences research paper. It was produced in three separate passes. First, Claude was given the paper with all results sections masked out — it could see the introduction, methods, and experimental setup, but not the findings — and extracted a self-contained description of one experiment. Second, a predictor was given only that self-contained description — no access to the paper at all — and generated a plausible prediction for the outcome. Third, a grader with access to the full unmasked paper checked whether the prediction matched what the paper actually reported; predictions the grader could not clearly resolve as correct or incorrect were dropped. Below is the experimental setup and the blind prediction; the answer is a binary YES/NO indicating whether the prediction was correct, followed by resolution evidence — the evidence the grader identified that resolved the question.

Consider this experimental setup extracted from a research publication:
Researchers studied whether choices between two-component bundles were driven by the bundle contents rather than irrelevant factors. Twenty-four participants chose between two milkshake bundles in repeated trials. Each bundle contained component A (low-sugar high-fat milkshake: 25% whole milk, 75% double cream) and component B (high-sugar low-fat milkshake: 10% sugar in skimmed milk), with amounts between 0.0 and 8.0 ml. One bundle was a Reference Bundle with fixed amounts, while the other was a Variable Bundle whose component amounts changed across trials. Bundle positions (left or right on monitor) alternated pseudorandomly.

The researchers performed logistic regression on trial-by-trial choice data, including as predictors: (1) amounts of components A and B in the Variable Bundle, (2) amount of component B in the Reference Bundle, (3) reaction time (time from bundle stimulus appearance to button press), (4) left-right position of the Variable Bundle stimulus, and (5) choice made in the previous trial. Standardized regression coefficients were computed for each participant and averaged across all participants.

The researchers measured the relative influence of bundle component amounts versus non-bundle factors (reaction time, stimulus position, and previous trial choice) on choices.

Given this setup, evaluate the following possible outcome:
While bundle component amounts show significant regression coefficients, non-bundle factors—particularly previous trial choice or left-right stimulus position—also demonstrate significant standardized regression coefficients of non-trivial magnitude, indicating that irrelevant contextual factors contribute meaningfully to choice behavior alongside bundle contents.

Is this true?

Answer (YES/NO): NO